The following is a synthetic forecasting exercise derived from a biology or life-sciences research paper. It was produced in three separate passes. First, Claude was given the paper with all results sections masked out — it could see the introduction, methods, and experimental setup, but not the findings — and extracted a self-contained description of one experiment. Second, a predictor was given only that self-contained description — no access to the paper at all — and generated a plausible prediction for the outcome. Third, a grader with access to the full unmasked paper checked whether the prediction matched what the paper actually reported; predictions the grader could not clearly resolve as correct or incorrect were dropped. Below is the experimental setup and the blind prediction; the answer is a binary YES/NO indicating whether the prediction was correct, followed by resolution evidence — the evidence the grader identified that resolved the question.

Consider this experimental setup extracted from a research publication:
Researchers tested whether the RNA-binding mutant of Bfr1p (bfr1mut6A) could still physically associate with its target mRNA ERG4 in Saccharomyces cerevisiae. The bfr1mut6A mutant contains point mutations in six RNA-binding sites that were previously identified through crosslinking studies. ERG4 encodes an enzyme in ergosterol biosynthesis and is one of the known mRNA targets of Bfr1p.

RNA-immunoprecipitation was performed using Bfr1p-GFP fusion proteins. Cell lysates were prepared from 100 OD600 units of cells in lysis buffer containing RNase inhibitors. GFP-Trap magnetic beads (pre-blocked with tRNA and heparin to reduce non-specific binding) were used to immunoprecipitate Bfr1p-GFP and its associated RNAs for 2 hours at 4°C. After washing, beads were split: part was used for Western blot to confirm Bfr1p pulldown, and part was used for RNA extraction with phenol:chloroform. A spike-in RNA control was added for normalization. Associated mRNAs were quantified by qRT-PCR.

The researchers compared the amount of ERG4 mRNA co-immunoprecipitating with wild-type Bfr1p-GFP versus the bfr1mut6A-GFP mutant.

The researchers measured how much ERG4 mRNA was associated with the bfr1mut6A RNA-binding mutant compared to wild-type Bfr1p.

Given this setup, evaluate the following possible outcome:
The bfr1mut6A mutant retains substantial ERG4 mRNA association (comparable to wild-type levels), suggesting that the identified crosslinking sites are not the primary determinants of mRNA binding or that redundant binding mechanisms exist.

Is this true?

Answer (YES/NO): NO